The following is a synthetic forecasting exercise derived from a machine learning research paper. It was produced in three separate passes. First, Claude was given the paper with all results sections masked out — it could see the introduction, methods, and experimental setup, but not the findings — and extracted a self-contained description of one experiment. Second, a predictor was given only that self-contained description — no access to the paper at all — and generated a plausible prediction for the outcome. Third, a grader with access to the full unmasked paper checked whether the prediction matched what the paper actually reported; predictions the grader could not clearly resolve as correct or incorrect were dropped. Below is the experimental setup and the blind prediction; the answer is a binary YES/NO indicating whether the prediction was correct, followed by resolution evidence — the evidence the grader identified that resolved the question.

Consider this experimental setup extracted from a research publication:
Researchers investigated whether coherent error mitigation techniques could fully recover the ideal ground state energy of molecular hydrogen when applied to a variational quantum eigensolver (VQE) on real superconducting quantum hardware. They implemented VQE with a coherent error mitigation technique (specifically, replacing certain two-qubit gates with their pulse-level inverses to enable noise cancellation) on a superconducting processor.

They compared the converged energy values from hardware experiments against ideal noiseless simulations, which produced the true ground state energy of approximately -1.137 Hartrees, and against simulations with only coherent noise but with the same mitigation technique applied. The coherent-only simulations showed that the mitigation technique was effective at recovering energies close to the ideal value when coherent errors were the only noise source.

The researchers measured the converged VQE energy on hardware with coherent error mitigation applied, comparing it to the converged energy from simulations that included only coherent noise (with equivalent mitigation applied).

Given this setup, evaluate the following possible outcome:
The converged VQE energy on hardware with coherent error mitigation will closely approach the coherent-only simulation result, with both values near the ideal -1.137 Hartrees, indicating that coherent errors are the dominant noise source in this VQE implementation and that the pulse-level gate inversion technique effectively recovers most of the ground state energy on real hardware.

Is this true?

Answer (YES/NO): NO